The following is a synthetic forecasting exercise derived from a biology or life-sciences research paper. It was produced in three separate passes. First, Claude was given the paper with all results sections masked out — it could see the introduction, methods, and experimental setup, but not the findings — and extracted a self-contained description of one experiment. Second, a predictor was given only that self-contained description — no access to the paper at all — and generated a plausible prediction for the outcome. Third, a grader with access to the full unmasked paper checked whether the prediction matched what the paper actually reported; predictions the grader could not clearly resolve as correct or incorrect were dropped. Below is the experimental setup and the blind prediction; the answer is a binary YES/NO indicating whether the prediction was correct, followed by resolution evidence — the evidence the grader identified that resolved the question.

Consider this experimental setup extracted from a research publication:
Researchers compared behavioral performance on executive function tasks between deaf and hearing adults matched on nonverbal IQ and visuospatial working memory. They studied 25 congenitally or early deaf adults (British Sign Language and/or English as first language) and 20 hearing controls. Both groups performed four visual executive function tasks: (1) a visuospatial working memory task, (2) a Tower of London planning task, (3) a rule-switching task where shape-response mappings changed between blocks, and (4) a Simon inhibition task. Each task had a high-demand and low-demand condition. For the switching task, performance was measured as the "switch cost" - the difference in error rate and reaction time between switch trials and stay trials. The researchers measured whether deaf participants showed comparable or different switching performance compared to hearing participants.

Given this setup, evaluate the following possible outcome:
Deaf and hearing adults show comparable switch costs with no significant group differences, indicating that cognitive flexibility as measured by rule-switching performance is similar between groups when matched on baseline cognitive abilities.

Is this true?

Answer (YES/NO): NO